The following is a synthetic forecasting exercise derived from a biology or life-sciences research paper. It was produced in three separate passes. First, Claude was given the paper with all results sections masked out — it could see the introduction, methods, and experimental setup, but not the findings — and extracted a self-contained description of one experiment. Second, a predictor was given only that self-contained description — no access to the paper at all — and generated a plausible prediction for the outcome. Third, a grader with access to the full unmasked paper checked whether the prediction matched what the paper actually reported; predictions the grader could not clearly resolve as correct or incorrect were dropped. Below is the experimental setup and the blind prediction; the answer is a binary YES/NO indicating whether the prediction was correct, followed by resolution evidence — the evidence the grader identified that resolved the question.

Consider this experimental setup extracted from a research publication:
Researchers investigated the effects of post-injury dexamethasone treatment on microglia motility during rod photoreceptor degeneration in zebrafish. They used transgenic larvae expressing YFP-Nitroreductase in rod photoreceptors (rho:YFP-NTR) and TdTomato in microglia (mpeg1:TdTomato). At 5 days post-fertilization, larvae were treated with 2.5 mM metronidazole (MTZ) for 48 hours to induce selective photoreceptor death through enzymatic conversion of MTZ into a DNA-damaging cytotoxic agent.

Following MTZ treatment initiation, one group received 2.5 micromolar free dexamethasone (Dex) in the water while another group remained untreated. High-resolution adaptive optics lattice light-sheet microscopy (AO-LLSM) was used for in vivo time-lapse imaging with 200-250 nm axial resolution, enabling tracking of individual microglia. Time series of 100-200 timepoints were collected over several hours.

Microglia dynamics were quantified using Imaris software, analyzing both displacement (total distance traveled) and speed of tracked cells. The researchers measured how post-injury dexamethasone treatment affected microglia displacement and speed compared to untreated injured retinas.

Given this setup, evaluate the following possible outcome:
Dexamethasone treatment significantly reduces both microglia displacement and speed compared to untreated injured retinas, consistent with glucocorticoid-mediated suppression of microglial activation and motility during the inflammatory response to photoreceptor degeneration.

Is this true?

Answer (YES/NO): YES